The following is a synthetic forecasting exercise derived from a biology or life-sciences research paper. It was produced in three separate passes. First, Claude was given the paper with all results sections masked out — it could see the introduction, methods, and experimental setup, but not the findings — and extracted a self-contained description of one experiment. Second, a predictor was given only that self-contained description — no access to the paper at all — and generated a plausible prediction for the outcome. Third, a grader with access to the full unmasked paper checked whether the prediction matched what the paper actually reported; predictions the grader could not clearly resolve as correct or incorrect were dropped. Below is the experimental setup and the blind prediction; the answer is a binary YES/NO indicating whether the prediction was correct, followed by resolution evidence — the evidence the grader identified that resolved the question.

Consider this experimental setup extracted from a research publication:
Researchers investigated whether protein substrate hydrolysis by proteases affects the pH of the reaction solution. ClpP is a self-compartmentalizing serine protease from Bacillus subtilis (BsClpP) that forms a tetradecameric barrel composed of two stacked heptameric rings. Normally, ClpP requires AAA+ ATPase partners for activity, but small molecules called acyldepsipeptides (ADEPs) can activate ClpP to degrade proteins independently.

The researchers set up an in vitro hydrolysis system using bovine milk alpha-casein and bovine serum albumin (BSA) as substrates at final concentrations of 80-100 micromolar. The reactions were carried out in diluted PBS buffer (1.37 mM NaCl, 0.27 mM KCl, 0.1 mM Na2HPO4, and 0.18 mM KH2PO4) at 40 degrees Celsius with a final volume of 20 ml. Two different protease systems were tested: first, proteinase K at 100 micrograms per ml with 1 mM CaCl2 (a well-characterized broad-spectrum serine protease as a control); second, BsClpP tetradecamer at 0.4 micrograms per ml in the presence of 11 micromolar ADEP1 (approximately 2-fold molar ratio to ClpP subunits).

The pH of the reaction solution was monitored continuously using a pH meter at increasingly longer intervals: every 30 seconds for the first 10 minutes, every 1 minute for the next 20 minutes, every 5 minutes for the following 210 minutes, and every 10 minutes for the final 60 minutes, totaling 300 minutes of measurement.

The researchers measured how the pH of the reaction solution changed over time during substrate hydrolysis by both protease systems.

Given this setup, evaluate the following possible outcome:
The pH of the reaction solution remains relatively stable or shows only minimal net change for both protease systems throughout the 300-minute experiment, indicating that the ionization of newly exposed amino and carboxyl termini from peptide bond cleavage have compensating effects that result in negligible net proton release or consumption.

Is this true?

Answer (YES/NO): NO